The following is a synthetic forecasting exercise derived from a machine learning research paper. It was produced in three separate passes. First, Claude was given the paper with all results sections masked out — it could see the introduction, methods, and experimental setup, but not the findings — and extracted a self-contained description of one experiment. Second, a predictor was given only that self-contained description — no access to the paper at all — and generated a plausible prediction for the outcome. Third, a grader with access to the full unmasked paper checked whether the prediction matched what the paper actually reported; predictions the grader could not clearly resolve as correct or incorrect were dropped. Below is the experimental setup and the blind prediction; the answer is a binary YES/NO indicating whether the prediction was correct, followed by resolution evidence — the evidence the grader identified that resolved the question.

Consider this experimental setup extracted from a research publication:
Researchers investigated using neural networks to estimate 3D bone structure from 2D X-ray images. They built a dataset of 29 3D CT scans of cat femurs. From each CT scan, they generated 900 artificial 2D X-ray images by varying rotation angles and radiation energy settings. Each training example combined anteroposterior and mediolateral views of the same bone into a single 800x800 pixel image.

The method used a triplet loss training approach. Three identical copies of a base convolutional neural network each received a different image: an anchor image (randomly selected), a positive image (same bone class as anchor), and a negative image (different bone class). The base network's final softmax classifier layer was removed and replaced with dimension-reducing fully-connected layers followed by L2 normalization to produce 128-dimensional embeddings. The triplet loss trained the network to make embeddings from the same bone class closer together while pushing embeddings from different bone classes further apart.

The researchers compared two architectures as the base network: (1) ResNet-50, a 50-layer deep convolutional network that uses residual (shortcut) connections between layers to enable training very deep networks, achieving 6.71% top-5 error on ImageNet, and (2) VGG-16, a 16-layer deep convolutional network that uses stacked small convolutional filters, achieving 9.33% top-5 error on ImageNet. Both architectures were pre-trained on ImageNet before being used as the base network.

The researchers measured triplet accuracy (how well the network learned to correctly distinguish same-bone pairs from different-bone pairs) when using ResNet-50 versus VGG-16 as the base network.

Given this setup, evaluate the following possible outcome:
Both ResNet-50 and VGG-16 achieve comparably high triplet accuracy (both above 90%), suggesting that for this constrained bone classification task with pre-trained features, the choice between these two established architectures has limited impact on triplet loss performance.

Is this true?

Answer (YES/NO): YES